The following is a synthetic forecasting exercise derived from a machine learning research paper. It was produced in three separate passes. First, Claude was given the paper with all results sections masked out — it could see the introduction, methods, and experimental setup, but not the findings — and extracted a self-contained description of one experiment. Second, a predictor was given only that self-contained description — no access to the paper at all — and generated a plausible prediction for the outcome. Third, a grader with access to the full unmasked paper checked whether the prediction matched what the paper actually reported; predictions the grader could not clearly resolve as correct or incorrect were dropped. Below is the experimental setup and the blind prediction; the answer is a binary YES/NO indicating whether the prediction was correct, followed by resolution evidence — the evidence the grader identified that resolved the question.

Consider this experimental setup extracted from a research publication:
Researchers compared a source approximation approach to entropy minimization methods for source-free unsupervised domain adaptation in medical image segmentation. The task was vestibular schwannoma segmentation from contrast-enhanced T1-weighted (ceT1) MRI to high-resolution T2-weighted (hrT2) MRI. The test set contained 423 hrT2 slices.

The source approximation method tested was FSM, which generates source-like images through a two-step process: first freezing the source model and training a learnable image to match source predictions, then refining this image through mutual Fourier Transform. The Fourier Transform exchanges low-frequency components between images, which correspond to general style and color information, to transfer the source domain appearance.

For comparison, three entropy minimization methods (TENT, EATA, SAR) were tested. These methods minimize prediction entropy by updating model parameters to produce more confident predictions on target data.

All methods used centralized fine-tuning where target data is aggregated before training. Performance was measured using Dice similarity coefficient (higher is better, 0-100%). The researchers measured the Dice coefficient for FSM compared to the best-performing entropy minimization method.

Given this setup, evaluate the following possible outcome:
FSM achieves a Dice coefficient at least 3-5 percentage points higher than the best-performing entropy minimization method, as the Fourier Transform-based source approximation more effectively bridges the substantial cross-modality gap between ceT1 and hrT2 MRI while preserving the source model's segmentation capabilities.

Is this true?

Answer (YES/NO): YES